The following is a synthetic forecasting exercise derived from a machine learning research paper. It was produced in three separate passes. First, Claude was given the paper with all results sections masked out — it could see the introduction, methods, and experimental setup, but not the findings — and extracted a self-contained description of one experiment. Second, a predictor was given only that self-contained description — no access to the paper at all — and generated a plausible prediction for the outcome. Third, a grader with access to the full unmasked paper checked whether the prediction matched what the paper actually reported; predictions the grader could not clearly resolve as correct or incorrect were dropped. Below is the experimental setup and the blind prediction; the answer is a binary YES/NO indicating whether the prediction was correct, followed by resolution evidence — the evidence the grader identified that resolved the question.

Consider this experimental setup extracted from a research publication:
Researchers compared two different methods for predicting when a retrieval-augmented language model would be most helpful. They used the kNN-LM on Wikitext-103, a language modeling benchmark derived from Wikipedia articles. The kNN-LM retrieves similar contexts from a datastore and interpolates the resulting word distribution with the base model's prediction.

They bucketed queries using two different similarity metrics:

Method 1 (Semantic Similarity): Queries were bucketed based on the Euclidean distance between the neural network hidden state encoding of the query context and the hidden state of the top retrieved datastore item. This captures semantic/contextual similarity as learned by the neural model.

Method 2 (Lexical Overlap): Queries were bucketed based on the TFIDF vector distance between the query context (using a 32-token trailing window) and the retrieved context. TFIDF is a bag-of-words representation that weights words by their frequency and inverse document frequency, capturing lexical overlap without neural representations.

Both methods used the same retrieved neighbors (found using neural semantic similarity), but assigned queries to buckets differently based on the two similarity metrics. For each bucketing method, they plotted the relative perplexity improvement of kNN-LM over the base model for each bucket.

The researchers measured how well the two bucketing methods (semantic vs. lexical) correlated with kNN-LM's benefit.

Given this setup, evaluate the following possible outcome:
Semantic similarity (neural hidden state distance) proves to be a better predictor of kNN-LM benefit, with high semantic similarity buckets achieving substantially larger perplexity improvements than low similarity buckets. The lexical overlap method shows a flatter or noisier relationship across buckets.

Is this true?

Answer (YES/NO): NO